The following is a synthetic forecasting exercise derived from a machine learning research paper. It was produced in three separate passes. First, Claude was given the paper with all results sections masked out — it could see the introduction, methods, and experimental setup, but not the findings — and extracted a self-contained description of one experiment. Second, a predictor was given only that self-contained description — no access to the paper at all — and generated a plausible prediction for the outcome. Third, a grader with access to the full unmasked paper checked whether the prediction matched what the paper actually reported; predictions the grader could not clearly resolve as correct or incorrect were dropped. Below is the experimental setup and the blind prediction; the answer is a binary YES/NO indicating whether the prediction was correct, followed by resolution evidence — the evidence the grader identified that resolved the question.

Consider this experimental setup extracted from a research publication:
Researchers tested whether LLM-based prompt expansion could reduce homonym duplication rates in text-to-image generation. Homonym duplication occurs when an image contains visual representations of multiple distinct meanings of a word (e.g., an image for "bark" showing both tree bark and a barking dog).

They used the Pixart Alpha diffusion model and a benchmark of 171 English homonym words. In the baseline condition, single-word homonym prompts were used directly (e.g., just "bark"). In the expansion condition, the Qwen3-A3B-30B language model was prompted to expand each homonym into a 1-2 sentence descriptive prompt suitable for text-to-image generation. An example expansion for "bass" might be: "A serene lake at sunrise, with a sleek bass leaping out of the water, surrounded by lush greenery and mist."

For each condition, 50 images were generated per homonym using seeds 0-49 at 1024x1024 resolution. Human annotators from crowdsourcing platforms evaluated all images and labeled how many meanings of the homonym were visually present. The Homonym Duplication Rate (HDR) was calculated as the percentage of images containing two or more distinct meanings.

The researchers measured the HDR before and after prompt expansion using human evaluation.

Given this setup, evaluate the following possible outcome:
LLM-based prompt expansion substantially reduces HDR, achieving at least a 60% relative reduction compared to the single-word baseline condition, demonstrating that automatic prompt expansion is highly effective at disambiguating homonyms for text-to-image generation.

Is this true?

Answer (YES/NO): NO